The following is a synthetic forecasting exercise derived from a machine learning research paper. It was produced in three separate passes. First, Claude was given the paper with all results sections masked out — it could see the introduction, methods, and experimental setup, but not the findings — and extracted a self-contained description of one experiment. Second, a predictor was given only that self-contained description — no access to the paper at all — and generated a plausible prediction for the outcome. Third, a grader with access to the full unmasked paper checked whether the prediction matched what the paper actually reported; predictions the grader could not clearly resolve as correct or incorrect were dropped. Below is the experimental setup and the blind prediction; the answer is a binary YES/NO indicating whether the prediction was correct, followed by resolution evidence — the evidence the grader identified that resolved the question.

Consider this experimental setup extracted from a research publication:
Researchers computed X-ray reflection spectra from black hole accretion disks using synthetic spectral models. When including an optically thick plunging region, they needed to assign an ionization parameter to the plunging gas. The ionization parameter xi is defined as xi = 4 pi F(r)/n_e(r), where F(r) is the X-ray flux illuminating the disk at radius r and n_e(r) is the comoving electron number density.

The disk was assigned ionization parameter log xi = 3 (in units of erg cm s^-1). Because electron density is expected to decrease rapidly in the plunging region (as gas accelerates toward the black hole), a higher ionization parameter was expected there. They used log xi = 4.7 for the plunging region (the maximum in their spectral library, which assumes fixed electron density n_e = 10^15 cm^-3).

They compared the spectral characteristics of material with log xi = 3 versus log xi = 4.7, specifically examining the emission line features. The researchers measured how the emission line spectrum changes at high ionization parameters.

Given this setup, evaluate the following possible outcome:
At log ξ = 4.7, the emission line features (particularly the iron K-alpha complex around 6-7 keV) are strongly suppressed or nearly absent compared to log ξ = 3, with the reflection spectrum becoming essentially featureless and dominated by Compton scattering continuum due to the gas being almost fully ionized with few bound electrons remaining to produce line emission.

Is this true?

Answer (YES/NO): YES